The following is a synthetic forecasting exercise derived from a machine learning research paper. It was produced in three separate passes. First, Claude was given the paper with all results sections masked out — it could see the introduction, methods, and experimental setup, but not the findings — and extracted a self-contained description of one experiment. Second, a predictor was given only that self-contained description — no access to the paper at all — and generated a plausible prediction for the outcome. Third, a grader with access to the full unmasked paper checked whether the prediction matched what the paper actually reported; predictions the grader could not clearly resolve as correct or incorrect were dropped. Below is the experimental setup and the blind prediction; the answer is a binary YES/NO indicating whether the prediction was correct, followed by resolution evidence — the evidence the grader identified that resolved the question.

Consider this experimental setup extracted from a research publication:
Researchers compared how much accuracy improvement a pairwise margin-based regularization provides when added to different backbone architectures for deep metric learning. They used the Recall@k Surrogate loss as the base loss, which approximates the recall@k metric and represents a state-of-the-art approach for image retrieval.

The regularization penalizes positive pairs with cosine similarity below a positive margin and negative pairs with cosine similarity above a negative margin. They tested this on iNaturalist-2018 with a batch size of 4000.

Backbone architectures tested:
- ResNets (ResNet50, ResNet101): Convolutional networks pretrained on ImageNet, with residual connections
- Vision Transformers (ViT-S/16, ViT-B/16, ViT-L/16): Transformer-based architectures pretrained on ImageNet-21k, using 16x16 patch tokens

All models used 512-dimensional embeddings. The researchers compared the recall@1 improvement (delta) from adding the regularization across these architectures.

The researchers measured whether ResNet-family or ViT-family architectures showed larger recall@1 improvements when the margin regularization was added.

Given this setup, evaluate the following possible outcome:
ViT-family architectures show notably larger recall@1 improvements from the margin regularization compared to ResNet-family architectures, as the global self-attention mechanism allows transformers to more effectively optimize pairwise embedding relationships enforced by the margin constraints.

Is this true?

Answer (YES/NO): NO